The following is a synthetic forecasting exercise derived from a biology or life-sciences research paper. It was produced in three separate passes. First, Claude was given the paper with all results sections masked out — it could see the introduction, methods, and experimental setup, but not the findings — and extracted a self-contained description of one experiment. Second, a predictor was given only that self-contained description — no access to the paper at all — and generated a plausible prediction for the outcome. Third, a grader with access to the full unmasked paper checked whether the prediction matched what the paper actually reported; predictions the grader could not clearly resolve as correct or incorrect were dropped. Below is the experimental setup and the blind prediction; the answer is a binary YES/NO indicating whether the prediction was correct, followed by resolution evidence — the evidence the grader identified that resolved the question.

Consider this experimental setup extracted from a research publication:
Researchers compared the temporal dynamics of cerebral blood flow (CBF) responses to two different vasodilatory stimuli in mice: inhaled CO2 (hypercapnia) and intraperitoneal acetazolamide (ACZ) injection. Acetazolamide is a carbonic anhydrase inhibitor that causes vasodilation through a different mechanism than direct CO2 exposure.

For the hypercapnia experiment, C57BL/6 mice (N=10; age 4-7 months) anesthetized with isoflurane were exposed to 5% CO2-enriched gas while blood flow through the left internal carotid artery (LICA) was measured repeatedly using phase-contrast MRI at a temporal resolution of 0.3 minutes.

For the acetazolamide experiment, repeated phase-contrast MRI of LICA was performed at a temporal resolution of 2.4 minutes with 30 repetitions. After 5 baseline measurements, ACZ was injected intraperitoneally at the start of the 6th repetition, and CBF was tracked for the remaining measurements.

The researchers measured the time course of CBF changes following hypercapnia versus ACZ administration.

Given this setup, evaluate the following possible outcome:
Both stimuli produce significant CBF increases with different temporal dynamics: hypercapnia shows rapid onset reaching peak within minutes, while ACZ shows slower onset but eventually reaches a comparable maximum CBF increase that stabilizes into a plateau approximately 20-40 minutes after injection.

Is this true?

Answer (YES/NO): NO